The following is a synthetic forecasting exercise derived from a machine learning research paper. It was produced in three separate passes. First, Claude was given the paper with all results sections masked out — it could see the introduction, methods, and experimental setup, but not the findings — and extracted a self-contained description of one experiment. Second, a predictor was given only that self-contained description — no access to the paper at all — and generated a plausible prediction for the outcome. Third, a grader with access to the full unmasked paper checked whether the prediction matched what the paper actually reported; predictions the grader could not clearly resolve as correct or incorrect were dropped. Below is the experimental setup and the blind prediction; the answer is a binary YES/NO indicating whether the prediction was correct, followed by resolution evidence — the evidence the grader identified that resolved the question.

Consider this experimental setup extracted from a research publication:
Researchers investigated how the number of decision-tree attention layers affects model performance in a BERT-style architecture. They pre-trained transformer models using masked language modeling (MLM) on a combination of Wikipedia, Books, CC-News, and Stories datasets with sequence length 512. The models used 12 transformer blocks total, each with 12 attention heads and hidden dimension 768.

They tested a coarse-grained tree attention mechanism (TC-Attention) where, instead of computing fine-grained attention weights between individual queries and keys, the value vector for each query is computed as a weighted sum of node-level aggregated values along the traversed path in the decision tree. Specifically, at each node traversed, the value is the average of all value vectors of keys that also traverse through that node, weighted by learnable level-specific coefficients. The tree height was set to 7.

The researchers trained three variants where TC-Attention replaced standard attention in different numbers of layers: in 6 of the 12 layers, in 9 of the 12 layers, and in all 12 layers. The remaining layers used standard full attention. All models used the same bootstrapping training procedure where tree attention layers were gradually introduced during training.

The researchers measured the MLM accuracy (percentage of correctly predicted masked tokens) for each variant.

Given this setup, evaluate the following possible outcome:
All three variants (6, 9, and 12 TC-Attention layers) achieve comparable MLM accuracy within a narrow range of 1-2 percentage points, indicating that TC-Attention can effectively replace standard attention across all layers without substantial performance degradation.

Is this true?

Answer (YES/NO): NO